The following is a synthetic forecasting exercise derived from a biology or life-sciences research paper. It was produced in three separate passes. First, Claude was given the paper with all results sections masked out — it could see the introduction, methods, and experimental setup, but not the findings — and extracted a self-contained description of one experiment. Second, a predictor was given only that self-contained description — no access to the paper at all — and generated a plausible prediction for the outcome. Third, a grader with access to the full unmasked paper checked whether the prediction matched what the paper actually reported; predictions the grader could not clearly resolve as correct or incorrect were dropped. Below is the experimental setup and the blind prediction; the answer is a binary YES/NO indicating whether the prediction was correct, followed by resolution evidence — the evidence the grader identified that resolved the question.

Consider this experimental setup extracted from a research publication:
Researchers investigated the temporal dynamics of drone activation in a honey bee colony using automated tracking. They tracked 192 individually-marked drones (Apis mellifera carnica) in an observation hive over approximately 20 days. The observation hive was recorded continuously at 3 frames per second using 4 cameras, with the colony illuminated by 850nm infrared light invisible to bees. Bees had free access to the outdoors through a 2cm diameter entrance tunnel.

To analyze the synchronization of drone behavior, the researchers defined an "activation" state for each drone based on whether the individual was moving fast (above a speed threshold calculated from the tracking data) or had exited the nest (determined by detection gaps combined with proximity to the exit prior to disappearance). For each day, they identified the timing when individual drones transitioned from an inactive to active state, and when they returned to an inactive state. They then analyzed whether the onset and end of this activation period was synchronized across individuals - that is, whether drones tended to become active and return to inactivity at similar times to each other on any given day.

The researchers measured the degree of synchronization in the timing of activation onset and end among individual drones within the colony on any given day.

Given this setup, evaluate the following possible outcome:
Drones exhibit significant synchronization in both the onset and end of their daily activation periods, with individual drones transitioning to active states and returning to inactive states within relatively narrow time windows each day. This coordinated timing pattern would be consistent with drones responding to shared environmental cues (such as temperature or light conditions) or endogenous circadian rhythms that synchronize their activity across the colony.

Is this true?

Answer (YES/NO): YES